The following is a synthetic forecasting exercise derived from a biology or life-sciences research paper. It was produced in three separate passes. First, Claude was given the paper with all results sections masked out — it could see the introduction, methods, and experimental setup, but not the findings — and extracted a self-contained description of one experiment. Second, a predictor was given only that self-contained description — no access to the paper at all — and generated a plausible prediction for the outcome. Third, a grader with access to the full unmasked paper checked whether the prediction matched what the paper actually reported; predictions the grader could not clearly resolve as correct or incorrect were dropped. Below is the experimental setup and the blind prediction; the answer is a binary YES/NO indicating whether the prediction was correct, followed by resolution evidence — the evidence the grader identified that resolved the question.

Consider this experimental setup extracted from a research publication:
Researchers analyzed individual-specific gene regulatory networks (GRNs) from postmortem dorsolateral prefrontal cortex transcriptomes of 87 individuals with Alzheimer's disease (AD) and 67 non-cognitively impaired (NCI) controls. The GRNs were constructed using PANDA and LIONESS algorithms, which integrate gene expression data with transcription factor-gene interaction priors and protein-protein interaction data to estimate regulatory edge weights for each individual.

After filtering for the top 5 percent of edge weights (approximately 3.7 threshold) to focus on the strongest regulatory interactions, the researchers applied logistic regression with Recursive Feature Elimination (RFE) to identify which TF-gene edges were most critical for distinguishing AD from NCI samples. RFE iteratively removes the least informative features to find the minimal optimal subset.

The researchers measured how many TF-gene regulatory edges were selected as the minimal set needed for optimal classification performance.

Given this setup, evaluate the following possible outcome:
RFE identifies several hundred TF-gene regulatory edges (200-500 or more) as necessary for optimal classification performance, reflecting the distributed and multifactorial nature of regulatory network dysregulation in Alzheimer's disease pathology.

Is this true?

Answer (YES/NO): NO